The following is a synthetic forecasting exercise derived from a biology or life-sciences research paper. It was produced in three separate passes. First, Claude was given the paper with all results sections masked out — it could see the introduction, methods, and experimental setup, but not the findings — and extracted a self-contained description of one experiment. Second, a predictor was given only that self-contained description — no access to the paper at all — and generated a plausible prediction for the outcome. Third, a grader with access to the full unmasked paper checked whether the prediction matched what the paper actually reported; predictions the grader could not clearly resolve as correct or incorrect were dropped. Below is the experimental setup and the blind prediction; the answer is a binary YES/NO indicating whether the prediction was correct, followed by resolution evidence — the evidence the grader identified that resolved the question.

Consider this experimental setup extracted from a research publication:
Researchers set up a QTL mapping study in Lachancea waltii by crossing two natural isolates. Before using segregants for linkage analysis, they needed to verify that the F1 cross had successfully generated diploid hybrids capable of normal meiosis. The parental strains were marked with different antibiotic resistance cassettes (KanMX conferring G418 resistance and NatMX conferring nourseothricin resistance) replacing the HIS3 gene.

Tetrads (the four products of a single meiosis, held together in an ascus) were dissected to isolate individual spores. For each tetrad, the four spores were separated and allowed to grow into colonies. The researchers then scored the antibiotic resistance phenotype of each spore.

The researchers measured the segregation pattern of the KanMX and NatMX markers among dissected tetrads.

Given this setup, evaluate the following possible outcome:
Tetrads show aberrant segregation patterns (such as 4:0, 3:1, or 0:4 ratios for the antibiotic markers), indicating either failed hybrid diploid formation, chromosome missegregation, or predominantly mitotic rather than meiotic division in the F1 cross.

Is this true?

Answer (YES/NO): NO